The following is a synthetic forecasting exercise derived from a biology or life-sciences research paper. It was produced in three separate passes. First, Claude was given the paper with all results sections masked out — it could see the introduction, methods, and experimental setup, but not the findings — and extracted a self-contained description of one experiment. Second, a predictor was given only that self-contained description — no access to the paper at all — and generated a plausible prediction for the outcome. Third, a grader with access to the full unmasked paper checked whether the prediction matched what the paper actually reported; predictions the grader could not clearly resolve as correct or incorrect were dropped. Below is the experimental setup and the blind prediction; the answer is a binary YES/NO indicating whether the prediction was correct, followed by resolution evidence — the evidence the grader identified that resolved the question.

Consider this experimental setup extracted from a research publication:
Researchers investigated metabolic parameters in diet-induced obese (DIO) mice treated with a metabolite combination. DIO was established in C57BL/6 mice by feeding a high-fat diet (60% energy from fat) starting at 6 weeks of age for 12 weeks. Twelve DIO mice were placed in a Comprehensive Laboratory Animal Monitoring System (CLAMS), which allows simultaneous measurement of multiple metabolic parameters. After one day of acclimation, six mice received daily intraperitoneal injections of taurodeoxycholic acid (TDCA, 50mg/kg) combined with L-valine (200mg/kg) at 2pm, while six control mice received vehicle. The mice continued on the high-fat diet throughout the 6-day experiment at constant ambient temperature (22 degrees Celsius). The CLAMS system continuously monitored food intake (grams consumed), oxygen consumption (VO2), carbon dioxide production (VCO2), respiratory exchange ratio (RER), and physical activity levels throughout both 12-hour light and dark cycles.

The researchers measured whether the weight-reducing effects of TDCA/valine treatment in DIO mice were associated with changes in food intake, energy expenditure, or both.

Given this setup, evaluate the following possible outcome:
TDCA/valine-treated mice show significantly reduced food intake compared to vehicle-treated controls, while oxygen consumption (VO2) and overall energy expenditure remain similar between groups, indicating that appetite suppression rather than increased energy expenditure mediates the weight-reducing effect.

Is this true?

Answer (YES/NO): YES